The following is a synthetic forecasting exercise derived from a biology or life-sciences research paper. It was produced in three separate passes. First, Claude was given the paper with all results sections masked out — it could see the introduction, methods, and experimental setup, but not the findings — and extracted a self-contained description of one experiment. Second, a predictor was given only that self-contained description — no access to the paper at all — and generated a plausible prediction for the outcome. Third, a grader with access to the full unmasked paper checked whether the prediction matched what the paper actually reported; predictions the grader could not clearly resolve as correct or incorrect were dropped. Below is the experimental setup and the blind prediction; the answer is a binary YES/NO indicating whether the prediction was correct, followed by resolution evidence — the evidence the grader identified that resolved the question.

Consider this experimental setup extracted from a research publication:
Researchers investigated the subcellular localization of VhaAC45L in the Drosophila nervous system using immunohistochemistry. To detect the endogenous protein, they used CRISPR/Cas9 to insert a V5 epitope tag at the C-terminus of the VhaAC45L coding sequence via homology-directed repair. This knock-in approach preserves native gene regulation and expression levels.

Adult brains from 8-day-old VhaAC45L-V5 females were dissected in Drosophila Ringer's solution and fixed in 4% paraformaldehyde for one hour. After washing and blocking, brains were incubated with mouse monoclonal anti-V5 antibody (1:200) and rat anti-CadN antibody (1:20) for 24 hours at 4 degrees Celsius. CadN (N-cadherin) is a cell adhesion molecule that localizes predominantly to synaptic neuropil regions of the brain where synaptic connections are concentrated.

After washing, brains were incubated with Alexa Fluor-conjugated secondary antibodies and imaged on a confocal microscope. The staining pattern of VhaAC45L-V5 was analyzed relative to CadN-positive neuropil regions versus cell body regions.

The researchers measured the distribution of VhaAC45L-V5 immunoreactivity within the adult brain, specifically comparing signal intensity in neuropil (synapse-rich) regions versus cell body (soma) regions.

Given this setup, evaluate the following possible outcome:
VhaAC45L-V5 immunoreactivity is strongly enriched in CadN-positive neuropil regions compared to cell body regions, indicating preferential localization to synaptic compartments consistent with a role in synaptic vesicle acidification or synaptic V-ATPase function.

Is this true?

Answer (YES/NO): YES